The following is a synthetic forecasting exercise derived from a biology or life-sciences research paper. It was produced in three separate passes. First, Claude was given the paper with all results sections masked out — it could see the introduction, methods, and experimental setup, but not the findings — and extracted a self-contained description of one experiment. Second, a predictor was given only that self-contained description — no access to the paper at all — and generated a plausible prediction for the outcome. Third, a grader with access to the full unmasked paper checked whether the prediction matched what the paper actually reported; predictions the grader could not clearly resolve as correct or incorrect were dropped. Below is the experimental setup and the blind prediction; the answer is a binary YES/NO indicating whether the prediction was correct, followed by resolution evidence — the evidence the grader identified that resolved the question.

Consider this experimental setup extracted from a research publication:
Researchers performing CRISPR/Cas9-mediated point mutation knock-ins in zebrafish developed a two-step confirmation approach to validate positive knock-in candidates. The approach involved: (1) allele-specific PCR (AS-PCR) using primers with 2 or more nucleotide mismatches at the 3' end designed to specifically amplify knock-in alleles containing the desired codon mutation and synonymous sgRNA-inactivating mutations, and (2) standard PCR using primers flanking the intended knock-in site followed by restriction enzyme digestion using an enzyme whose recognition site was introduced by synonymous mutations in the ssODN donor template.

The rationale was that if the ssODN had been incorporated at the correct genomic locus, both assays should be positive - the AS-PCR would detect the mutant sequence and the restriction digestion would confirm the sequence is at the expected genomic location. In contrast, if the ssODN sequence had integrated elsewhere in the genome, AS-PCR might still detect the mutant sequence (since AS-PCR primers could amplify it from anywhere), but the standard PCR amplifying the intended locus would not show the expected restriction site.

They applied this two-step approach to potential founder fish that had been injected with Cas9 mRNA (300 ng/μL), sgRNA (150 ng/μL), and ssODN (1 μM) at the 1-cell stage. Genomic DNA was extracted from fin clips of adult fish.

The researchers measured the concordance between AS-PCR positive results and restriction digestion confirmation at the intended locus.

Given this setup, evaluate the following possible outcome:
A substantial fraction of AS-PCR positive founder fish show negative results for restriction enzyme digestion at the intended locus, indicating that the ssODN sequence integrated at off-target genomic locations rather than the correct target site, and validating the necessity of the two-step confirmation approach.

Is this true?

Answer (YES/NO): YES